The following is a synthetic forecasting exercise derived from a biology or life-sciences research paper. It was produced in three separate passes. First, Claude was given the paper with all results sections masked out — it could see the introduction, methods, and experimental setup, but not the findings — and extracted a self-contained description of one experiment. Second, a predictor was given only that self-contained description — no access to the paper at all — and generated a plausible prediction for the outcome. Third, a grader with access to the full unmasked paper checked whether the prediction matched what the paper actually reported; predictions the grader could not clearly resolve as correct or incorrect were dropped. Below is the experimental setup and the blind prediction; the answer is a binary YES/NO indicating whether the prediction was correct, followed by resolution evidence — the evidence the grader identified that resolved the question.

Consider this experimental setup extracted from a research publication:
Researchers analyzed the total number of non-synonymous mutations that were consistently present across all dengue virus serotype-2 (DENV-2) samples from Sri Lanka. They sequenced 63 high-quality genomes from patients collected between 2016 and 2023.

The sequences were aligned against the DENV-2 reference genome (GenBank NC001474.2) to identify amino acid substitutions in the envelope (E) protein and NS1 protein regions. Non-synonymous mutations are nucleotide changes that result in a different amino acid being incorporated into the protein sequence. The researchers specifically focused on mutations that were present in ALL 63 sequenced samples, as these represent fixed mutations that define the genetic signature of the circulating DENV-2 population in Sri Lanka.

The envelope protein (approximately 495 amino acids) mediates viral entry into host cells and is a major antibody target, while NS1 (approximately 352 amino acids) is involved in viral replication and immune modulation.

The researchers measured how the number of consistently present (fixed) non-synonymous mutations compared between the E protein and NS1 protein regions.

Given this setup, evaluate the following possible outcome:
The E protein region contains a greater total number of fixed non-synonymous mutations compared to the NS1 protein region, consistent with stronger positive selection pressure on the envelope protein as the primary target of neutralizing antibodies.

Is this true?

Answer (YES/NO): NO